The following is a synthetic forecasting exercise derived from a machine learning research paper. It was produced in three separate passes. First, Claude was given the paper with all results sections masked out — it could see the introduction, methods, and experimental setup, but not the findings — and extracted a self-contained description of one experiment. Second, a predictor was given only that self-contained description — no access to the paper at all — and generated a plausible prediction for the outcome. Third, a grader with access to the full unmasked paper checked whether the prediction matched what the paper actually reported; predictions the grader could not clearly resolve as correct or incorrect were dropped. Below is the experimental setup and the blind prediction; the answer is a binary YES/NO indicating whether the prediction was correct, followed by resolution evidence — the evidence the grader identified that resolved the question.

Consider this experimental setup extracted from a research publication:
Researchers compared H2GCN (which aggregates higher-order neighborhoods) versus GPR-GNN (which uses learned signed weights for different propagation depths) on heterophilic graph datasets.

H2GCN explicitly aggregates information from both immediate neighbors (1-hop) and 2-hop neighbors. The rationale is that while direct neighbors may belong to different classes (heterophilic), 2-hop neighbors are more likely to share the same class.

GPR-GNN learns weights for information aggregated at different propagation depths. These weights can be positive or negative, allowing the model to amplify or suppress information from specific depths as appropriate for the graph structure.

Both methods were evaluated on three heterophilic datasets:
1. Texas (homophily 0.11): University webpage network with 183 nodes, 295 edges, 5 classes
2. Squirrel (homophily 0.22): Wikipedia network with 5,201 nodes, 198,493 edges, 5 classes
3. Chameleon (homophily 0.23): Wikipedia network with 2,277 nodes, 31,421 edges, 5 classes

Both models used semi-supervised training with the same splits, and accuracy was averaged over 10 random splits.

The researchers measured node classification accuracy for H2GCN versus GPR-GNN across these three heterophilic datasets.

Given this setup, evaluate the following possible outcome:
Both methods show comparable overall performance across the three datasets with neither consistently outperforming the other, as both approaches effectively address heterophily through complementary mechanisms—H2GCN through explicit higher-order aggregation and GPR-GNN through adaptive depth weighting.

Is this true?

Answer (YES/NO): NO